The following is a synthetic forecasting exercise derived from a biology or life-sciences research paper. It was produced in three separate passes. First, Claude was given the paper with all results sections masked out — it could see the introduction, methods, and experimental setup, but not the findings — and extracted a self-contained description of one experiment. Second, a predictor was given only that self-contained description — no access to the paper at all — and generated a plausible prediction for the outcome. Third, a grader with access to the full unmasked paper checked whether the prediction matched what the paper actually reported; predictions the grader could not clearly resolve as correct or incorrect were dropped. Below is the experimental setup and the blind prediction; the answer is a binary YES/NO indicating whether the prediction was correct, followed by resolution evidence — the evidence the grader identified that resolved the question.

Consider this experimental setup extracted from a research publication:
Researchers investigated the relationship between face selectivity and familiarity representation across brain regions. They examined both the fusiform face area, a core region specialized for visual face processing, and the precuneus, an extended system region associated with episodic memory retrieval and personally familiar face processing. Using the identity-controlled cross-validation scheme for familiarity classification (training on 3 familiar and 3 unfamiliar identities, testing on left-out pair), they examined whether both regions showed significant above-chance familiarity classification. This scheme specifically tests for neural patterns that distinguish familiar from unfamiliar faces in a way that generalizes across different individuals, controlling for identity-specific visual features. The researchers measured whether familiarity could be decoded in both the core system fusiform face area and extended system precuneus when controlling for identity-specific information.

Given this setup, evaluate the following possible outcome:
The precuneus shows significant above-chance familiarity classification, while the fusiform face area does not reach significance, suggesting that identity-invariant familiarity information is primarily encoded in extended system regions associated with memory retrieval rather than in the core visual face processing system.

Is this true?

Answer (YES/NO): NO